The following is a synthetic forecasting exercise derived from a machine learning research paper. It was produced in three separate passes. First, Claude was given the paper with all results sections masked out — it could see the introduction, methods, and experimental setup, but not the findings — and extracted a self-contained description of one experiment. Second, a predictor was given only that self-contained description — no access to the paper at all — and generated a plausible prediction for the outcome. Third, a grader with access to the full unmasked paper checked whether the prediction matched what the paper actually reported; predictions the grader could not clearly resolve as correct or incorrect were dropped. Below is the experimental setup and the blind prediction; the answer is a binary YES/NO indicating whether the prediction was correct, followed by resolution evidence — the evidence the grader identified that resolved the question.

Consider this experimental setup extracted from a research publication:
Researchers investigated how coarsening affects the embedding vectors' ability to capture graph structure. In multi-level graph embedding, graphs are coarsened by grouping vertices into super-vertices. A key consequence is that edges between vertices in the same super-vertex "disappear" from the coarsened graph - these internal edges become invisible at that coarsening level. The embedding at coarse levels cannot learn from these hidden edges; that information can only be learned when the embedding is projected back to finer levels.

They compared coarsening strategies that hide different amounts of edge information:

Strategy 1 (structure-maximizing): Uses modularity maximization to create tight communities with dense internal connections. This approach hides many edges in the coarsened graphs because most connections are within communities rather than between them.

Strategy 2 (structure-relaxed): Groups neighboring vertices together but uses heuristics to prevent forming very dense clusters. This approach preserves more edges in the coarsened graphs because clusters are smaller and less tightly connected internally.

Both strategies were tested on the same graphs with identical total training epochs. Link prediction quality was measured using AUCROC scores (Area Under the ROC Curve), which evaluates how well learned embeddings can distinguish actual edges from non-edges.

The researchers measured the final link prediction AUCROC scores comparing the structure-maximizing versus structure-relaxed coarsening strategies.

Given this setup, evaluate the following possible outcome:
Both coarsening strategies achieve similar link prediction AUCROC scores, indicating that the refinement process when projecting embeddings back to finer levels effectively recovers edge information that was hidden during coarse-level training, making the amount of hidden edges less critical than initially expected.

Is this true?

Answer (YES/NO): NO